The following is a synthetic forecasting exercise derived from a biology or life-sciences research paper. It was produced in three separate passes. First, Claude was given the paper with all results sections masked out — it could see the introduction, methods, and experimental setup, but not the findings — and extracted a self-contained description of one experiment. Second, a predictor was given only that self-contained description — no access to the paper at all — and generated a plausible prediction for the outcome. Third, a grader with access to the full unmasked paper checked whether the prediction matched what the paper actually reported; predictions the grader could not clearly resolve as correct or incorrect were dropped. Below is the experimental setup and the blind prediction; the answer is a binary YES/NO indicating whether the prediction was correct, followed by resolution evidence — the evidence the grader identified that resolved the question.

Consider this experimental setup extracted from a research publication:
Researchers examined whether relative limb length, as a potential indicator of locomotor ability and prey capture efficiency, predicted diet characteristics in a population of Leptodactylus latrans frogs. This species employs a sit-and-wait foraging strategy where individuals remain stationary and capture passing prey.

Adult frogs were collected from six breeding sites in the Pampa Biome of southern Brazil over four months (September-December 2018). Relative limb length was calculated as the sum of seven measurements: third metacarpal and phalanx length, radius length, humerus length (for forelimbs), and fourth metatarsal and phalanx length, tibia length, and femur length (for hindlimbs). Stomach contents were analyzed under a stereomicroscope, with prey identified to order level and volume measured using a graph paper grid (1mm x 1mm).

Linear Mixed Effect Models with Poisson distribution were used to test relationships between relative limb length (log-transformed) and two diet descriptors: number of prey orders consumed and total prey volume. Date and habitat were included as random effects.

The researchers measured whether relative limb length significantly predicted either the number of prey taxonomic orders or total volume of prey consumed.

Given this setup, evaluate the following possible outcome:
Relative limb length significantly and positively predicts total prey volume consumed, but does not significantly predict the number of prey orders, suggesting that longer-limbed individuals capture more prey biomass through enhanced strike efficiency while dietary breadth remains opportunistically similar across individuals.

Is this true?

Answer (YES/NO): NO